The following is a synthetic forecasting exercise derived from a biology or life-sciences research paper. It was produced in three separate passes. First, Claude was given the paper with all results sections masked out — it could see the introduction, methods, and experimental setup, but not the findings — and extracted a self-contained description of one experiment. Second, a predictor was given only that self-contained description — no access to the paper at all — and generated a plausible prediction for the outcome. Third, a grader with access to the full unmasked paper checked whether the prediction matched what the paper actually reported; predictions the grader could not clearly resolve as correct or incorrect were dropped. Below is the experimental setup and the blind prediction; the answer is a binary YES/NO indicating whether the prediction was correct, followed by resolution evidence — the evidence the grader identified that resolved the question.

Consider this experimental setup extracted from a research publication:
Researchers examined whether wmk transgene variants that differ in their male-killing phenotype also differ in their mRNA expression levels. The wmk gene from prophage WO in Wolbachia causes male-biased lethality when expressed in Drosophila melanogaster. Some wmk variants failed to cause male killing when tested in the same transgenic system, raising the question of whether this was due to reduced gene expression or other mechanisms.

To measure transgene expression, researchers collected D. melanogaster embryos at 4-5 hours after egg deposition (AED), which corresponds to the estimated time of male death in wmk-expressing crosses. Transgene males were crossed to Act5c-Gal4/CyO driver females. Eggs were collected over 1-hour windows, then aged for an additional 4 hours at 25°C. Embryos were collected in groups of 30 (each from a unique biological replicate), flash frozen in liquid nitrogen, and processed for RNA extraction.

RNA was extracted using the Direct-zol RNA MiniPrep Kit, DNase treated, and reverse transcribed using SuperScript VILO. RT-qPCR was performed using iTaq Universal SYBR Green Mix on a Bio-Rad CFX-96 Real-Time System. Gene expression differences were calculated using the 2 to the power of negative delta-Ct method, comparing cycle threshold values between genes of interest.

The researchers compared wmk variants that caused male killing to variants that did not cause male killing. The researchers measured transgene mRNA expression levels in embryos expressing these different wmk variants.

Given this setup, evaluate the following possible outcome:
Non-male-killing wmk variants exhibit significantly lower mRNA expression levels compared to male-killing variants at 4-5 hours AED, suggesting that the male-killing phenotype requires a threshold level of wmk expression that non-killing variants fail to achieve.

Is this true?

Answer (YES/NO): NO